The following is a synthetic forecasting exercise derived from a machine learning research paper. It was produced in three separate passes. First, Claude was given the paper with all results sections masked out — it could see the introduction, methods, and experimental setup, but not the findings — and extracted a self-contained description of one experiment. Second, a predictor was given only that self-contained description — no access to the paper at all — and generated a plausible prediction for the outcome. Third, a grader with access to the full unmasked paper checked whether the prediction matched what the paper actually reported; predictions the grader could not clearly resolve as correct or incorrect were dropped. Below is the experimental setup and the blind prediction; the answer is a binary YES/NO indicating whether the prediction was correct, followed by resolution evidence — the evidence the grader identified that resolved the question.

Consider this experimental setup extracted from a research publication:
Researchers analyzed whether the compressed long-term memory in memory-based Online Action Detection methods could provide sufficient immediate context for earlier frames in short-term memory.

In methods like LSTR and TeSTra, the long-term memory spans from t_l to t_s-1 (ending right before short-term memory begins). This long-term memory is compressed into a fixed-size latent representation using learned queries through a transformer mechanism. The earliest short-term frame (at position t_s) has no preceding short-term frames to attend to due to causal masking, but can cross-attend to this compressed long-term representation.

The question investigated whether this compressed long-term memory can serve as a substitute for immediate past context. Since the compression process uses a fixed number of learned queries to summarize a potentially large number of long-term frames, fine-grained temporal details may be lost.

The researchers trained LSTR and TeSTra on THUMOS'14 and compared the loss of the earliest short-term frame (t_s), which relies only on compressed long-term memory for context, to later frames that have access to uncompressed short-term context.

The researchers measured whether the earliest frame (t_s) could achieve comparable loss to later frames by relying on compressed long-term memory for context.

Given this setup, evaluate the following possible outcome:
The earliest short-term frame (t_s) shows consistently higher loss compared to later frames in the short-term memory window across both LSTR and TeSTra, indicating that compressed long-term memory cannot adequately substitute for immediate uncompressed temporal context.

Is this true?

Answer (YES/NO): YES